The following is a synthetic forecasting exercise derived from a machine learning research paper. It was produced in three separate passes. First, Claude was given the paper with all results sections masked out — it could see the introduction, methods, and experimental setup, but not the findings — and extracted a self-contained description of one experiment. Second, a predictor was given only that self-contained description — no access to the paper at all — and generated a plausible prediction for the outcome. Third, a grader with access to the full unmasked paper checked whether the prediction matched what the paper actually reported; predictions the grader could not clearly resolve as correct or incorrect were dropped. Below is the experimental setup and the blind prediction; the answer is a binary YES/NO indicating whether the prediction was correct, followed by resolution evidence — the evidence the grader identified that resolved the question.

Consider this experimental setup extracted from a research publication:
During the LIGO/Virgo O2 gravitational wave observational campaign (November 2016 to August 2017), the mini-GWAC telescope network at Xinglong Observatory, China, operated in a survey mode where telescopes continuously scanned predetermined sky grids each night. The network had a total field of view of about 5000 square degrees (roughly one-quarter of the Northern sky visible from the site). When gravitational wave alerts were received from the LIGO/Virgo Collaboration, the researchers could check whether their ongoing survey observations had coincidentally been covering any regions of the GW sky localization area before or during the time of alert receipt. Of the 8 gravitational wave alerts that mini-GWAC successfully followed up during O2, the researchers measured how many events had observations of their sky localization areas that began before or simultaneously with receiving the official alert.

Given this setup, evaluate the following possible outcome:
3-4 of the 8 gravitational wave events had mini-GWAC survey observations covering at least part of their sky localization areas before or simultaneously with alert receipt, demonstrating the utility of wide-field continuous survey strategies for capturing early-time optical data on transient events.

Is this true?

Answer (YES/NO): YES